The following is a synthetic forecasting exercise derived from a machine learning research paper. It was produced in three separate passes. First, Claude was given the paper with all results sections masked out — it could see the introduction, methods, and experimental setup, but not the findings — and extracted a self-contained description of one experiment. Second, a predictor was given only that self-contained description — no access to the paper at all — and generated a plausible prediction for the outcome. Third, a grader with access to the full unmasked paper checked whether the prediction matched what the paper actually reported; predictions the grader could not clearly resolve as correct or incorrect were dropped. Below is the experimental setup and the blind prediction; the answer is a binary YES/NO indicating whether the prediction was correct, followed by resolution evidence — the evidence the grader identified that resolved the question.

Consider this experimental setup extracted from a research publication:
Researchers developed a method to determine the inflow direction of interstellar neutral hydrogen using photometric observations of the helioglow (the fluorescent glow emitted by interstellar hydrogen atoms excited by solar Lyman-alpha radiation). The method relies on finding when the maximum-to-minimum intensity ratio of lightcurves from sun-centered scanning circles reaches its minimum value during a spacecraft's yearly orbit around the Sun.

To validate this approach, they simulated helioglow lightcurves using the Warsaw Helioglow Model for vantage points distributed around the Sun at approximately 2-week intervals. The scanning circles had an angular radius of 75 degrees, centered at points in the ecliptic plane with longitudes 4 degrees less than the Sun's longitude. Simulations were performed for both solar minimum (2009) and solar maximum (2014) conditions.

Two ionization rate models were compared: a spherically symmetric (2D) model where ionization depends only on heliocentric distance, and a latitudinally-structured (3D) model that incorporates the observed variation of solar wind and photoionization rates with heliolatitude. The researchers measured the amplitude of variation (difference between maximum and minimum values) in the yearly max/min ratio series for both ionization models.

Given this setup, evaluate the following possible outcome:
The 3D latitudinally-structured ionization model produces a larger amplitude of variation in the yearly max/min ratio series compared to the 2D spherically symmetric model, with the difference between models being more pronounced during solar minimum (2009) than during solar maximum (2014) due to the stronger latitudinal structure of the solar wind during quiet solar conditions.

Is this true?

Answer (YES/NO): NO